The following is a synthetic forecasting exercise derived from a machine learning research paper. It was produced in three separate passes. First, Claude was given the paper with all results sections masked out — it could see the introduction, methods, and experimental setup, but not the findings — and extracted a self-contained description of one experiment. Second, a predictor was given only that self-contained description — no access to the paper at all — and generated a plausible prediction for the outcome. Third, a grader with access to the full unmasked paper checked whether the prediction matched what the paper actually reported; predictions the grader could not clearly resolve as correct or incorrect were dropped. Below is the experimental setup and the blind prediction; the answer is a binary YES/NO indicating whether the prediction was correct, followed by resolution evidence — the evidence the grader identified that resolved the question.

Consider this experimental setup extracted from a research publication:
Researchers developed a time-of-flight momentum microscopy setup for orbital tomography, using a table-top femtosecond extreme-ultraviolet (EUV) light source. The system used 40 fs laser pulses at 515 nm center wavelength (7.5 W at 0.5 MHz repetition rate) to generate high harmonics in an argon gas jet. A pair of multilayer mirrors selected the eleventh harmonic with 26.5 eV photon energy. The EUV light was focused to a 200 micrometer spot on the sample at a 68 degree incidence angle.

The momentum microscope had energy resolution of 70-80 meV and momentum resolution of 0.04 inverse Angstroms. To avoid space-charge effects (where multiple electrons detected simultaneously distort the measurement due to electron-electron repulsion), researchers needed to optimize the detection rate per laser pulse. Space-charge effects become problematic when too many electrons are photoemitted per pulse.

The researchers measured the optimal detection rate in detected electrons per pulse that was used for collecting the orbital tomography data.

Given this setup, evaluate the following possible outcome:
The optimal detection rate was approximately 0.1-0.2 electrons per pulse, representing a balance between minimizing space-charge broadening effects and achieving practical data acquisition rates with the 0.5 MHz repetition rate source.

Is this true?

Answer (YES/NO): NO